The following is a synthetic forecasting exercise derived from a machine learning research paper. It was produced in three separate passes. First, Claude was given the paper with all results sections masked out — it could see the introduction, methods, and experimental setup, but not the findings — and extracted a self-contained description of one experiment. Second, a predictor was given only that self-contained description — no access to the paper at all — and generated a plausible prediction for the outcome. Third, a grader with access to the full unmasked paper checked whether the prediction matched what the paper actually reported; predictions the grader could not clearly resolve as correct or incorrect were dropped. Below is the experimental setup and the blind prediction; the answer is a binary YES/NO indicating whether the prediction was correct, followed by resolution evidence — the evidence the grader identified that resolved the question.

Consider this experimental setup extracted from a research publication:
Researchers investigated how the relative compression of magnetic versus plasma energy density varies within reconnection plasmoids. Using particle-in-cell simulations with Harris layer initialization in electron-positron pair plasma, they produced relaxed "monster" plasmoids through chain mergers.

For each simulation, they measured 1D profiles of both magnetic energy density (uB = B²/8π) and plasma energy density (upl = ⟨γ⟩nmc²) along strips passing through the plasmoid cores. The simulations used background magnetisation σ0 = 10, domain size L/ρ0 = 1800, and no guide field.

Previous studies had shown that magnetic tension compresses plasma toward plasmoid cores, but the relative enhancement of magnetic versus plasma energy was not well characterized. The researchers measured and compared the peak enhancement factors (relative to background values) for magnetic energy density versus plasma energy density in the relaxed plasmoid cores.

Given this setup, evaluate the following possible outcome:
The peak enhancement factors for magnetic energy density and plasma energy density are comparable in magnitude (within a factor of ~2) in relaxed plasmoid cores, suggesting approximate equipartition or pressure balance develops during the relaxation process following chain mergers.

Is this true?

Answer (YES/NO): NO